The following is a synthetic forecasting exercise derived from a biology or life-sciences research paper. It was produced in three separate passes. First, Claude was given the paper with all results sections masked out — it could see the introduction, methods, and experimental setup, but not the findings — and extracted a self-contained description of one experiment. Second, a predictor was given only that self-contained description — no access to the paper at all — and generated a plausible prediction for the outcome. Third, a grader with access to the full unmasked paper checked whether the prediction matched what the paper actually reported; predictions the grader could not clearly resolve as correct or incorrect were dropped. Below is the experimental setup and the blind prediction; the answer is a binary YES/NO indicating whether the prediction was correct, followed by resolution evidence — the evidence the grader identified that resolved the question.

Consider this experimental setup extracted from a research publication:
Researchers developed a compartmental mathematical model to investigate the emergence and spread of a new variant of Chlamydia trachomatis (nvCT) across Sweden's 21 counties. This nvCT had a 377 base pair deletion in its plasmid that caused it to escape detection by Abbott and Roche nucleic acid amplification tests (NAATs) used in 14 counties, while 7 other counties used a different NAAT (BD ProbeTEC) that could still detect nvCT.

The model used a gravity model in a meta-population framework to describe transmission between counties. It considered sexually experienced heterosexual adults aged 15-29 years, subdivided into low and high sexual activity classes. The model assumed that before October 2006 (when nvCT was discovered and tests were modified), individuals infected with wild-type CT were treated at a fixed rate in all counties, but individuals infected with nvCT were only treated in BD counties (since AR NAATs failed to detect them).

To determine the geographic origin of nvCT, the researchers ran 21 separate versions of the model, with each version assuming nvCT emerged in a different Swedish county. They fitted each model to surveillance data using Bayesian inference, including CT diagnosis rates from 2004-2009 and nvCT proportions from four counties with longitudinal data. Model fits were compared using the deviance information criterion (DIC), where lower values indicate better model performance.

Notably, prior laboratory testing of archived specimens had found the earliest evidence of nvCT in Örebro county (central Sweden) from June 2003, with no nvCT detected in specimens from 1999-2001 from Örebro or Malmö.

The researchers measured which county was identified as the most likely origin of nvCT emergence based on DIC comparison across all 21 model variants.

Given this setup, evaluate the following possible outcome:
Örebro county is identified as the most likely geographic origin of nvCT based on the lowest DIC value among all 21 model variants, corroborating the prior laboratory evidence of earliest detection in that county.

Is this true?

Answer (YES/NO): NO